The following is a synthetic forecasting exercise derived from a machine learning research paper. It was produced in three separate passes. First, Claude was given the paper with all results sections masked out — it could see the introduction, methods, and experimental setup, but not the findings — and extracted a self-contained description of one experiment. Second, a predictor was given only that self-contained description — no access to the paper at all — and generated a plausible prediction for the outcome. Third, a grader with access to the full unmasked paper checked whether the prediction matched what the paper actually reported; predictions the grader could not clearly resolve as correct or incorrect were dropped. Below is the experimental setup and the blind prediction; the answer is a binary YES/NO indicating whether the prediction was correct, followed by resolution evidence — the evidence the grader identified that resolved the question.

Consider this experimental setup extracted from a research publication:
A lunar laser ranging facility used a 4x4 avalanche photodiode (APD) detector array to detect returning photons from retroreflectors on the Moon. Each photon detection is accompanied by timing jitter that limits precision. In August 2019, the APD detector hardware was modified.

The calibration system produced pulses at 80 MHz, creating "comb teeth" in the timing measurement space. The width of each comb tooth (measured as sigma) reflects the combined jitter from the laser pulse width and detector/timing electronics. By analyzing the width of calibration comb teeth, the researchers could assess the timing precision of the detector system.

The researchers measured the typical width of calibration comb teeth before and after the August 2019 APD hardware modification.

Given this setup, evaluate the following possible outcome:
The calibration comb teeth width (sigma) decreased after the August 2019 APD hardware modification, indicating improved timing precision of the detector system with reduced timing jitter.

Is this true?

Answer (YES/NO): YES